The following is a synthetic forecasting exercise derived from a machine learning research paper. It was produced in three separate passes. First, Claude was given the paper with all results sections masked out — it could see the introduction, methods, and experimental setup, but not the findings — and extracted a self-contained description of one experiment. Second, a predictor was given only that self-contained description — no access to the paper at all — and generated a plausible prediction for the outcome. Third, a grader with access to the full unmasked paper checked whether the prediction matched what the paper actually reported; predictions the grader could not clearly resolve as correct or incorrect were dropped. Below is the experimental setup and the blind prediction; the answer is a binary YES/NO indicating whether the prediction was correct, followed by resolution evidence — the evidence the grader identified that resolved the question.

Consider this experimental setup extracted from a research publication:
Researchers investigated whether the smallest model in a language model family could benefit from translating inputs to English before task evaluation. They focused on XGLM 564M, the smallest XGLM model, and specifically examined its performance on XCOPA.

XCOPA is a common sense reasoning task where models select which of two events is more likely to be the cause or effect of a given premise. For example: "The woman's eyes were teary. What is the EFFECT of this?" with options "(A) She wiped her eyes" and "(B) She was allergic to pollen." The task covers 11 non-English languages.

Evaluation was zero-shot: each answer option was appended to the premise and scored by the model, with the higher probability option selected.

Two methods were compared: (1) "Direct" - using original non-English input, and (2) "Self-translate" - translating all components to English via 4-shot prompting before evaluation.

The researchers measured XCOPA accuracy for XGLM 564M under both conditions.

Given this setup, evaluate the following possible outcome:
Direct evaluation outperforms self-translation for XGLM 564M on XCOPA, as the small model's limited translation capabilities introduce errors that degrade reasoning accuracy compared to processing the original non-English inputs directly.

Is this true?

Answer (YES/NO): YES